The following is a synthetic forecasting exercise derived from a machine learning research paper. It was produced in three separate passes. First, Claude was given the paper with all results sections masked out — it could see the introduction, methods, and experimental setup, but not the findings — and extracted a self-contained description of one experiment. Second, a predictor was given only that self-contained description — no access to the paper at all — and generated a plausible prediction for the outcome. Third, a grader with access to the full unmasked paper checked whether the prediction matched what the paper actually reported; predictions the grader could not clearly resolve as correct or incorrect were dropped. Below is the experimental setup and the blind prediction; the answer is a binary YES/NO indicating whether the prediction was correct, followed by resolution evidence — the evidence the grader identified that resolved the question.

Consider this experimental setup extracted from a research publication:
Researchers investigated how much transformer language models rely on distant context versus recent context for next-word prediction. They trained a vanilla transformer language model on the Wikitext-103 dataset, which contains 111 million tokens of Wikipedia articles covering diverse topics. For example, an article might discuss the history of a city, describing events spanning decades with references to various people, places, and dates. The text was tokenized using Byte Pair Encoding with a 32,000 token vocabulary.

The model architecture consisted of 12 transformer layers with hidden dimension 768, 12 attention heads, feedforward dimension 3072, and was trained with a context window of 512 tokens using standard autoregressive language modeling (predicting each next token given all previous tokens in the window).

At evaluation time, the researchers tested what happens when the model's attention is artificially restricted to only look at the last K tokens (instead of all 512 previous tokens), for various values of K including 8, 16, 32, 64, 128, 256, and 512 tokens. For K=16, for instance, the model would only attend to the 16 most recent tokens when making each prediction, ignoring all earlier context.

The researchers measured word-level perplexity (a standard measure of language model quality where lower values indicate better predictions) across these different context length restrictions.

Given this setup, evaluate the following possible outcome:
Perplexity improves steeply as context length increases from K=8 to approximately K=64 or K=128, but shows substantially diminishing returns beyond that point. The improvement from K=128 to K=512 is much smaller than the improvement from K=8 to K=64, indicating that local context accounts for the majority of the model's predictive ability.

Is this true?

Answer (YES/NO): YES